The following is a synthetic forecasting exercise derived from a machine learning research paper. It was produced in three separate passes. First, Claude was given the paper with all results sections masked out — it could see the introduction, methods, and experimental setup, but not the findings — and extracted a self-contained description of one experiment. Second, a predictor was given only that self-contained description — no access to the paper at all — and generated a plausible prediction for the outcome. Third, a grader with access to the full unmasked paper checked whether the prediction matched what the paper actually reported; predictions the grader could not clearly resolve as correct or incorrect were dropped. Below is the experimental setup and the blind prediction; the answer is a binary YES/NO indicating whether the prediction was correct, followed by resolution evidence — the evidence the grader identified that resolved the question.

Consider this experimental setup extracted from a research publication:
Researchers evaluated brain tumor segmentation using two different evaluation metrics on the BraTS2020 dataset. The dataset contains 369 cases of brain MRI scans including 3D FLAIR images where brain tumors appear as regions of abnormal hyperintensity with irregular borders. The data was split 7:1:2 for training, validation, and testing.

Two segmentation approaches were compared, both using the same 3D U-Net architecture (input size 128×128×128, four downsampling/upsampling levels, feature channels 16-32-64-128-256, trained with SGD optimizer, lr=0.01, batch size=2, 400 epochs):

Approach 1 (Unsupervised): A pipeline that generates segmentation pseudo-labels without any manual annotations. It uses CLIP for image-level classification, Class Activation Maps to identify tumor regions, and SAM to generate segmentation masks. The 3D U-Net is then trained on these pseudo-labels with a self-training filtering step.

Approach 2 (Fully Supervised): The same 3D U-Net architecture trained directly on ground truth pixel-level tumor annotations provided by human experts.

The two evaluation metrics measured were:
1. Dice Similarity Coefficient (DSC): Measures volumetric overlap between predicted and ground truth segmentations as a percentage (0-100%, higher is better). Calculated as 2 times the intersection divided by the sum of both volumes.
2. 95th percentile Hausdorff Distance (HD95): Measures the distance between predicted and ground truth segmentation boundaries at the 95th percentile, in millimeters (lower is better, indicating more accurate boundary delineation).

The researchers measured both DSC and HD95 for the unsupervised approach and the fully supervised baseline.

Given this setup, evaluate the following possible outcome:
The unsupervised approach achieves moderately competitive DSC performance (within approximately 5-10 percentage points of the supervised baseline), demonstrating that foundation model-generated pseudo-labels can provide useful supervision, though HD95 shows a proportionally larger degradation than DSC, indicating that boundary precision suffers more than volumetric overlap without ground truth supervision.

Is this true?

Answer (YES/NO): NO